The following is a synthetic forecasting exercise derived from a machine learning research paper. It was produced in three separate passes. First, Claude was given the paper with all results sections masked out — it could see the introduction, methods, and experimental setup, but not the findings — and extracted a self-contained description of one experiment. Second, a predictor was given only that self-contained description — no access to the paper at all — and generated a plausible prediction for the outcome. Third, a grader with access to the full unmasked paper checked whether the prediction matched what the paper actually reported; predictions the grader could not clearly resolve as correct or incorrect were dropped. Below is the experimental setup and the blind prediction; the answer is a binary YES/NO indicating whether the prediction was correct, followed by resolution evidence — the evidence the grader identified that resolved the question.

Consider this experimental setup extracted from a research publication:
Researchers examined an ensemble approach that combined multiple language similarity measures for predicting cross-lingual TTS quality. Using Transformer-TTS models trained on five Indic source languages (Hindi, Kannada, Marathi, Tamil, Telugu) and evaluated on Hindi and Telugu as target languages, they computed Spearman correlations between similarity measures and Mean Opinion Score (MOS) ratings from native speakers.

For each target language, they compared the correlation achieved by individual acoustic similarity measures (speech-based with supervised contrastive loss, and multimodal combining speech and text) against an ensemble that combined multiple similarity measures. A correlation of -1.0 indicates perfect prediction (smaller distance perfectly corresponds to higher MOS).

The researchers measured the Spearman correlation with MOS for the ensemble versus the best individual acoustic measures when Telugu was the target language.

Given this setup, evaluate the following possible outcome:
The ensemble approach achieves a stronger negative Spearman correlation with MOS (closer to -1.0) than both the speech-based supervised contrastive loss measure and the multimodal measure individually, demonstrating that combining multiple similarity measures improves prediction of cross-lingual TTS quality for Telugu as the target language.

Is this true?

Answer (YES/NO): NO